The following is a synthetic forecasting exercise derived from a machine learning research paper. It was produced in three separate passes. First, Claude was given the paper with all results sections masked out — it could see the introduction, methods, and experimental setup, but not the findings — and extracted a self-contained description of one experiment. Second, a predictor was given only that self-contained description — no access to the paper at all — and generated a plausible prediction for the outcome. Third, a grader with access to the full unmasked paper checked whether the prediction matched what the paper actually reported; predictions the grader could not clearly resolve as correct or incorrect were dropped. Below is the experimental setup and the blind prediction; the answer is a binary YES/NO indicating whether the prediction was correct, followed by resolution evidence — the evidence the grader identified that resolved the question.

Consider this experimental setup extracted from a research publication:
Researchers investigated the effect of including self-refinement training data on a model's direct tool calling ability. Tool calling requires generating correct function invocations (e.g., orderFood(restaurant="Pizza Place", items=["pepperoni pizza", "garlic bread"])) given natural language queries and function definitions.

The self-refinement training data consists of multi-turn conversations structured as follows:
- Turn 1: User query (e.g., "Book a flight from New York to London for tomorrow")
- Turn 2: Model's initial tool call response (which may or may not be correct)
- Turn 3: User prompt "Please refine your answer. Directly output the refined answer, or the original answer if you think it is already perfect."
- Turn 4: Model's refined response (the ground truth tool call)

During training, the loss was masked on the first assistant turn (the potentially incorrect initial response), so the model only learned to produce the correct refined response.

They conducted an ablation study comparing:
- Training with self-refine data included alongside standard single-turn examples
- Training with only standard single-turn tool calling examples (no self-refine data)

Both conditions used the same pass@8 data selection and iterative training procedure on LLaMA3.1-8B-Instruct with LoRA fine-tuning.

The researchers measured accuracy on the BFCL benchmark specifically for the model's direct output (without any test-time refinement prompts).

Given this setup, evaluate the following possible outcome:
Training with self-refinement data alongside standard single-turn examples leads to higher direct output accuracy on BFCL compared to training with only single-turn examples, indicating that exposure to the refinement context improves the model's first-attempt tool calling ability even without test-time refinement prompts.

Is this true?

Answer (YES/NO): YES